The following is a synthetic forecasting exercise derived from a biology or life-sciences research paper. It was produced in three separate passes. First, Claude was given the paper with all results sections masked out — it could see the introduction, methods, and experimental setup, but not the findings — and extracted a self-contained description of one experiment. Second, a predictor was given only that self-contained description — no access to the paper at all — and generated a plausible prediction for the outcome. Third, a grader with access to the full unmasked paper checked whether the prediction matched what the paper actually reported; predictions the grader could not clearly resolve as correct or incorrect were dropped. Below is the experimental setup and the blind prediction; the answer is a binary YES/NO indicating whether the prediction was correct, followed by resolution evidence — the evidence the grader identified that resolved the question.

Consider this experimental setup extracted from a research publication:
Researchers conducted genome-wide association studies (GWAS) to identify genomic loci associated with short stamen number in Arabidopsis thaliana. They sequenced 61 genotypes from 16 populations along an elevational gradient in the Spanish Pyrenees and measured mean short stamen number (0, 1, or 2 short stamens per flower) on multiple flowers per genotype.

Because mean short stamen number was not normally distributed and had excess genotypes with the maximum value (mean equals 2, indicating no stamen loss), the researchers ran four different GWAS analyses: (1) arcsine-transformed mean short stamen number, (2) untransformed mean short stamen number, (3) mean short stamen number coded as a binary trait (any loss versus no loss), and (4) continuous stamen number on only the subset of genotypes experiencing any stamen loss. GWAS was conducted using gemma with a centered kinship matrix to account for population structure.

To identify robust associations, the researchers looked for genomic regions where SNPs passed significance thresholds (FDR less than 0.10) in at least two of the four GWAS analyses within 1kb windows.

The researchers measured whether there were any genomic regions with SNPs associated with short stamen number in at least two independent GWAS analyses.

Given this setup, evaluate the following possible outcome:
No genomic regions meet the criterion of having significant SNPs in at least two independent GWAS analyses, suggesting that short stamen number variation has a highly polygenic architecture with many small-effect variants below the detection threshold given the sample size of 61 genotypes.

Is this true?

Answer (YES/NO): NO